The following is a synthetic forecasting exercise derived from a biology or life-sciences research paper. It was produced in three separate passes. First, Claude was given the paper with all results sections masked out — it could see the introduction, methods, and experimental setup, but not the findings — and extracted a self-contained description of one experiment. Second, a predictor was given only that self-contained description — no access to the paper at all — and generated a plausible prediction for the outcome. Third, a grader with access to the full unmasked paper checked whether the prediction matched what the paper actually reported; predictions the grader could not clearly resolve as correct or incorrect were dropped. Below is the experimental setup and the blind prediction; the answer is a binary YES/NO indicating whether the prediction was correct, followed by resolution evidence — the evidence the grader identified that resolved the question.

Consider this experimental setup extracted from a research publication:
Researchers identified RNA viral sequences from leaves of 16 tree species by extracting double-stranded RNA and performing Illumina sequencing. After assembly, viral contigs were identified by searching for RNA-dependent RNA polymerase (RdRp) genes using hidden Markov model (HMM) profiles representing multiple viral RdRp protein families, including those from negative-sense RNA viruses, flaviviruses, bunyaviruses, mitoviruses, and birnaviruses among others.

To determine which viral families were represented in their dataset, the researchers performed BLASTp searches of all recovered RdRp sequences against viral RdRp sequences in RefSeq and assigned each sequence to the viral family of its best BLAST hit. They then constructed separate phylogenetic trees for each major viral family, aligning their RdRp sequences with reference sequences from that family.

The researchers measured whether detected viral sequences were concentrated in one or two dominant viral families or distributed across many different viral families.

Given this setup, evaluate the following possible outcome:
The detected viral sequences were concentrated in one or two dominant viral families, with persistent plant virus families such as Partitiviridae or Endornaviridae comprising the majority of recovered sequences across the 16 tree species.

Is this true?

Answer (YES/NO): NO